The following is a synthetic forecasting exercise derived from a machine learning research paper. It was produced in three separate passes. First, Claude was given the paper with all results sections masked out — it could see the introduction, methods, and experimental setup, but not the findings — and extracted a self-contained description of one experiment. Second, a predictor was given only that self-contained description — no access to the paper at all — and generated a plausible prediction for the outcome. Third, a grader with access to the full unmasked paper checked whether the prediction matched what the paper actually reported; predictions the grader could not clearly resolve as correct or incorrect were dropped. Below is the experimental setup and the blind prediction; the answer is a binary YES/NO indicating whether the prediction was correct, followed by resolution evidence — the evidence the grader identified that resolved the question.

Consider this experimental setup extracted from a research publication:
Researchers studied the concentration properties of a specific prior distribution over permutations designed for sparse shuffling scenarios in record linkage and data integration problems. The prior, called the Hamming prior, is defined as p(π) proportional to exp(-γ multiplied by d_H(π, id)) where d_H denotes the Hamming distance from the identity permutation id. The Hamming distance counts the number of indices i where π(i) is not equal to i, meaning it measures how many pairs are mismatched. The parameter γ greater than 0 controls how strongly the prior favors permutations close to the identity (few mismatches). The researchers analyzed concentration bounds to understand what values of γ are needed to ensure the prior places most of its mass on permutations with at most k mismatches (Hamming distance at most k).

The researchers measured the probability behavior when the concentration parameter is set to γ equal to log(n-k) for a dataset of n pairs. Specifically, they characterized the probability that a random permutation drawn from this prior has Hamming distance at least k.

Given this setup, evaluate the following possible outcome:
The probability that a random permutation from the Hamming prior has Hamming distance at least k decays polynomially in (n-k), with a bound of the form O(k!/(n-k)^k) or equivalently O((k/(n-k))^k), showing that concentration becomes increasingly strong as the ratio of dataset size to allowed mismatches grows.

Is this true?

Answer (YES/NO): NO